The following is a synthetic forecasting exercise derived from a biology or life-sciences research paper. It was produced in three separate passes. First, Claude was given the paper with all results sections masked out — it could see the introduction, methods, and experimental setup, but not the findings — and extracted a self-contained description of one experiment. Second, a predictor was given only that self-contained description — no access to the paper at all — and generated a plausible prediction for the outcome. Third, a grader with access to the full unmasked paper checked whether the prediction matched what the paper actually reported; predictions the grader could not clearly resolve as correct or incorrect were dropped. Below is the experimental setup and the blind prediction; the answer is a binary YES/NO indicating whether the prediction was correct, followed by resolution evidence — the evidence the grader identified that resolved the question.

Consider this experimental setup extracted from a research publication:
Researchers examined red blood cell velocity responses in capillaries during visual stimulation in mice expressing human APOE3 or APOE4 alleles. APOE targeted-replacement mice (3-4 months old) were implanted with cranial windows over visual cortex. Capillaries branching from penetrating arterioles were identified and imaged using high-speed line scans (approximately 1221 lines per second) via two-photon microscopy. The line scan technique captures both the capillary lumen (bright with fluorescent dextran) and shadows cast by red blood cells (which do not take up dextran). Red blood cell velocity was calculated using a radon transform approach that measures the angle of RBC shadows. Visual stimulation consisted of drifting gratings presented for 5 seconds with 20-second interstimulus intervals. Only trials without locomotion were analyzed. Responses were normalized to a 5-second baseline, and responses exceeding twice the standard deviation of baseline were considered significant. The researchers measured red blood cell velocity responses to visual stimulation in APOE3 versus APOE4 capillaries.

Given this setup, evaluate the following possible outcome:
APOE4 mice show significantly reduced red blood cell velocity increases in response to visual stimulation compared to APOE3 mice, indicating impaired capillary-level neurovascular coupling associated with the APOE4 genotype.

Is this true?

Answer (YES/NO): NO